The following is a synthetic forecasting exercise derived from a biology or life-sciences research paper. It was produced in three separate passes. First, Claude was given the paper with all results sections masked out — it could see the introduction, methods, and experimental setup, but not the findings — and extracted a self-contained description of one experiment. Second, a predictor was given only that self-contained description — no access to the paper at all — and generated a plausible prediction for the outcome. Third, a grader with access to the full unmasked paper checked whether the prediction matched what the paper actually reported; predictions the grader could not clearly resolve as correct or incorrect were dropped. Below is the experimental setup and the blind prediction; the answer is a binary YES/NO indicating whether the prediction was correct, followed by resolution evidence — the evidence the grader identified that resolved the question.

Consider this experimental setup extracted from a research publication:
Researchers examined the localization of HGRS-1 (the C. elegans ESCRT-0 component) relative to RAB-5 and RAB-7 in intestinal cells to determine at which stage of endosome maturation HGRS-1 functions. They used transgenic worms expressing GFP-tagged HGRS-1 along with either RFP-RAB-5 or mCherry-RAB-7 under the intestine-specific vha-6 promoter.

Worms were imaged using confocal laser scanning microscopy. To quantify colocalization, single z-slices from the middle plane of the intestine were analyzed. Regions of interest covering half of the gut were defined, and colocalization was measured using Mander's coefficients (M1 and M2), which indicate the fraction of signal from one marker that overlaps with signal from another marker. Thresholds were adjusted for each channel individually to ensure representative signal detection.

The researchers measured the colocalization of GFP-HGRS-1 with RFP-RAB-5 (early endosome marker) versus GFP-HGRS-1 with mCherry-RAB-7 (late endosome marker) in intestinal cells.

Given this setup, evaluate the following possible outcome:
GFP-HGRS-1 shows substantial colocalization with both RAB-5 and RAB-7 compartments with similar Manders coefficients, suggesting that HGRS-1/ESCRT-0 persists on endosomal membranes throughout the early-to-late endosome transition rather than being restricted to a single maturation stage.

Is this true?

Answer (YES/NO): NO